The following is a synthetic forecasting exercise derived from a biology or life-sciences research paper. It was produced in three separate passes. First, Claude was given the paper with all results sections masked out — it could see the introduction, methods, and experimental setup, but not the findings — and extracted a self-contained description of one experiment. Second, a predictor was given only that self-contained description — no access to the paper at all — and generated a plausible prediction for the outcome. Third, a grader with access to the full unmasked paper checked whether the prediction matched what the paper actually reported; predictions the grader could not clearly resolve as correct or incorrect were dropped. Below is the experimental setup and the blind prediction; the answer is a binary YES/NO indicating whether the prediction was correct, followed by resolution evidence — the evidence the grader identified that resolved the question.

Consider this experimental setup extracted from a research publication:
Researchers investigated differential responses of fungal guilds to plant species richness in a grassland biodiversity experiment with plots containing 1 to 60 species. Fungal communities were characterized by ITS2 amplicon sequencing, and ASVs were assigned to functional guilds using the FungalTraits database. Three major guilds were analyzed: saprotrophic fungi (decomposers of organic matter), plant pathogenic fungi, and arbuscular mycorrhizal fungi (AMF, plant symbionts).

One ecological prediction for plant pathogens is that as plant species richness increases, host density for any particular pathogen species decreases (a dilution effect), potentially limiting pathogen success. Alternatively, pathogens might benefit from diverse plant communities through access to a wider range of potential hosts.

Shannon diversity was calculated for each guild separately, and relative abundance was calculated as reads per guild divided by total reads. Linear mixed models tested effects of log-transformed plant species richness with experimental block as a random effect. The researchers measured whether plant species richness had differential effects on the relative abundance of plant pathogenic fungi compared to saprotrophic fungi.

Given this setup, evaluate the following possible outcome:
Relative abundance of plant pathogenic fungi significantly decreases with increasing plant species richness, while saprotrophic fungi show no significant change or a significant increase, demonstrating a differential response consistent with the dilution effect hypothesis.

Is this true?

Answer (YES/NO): NO